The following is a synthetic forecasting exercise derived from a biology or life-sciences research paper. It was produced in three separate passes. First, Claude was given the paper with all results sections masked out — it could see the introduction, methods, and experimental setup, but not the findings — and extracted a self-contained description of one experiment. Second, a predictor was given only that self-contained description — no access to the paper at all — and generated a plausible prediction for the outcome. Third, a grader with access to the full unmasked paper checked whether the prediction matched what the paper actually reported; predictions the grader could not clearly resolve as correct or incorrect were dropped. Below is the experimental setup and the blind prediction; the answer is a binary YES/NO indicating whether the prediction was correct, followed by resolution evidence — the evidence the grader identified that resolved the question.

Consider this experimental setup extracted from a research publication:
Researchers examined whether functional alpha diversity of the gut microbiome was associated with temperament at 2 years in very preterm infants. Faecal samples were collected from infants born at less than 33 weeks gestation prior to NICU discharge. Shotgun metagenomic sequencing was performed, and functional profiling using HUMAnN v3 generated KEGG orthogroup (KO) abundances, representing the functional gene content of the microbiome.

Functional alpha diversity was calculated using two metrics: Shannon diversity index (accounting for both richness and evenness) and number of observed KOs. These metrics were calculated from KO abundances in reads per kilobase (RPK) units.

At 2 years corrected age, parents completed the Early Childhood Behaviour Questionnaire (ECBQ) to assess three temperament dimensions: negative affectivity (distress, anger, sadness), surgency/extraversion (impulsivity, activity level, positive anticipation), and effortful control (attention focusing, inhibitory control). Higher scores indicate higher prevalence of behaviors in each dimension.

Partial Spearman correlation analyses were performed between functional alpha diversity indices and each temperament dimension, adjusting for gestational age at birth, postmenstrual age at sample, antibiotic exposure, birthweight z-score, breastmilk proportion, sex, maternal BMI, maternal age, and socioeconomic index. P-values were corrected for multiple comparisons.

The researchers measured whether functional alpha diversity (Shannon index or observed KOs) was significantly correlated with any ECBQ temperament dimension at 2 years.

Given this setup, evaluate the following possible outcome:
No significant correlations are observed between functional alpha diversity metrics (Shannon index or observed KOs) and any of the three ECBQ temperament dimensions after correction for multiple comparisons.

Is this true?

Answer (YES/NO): YES